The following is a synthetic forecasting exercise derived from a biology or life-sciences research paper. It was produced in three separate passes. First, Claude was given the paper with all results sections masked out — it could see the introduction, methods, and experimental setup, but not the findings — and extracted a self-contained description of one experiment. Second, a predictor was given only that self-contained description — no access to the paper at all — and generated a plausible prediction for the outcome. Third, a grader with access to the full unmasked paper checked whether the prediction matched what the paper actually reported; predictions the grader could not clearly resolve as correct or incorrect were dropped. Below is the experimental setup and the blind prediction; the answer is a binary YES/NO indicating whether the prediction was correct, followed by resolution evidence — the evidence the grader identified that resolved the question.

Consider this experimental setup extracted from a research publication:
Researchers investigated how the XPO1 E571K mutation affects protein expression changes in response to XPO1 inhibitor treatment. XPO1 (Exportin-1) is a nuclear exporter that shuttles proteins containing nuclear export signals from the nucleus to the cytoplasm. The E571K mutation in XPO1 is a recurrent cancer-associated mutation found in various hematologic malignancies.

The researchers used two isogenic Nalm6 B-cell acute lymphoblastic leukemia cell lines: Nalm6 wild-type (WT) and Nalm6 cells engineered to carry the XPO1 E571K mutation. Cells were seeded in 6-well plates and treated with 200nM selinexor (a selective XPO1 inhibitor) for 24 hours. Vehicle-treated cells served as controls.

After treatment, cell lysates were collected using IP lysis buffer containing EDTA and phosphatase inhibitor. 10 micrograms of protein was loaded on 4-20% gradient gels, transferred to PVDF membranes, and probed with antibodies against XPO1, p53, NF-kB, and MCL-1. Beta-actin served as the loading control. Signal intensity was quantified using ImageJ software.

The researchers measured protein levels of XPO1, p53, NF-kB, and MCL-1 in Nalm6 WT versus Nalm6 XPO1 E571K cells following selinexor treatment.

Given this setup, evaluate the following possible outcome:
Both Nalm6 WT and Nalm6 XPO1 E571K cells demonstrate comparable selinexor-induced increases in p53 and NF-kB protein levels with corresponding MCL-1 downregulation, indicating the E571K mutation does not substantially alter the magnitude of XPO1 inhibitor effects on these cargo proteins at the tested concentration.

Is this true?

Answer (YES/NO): NO